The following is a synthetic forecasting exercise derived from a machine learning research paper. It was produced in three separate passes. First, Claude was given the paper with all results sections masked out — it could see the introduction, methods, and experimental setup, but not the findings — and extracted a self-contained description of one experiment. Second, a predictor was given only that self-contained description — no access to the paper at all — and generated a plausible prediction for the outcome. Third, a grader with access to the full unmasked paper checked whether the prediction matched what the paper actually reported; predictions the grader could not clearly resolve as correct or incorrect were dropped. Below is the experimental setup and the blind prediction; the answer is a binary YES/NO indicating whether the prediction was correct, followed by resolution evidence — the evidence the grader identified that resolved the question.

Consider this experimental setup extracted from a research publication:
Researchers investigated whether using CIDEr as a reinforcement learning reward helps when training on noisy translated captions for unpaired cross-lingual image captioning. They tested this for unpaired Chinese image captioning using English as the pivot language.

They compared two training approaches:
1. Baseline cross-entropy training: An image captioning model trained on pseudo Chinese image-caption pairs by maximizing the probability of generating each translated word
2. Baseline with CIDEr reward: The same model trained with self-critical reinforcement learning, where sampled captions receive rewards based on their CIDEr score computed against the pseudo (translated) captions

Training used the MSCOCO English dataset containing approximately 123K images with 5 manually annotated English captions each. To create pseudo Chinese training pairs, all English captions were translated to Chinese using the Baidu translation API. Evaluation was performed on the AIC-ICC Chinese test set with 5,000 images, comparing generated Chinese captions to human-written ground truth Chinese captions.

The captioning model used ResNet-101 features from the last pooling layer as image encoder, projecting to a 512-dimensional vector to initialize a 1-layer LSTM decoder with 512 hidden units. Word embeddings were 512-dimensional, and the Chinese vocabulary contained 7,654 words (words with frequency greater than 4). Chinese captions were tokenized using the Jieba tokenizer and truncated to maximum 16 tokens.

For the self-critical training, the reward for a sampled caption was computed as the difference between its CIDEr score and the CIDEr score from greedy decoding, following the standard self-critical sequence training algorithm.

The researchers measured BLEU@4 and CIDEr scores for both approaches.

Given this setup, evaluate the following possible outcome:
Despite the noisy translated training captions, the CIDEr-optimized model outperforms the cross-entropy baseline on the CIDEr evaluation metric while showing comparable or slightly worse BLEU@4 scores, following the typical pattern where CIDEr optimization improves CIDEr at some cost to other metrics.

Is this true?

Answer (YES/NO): NO